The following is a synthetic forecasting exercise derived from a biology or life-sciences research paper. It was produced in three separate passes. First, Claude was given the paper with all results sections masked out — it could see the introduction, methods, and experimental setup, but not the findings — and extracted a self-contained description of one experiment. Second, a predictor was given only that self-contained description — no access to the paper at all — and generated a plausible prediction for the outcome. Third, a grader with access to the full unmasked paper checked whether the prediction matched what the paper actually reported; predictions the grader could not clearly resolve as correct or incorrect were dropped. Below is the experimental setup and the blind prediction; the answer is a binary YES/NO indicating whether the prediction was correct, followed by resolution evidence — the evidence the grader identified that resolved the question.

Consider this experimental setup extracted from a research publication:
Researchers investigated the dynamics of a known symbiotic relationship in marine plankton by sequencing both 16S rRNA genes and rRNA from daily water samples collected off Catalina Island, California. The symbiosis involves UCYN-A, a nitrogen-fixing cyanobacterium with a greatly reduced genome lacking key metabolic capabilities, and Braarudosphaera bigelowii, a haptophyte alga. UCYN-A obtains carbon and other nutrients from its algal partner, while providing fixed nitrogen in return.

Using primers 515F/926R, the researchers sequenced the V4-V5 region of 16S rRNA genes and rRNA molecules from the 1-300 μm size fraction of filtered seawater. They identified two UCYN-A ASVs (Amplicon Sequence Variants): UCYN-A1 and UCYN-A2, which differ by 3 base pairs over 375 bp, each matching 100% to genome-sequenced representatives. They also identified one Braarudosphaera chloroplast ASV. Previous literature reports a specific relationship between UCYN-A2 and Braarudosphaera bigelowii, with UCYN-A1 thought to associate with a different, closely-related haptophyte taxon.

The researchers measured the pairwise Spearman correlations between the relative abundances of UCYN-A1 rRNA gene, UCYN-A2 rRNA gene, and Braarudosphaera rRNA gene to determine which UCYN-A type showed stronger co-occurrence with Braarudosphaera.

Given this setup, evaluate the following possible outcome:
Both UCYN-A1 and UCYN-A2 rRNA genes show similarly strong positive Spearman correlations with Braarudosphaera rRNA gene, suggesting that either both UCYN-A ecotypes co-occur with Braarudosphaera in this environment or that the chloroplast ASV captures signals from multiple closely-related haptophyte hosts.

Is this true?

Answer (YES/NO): NO